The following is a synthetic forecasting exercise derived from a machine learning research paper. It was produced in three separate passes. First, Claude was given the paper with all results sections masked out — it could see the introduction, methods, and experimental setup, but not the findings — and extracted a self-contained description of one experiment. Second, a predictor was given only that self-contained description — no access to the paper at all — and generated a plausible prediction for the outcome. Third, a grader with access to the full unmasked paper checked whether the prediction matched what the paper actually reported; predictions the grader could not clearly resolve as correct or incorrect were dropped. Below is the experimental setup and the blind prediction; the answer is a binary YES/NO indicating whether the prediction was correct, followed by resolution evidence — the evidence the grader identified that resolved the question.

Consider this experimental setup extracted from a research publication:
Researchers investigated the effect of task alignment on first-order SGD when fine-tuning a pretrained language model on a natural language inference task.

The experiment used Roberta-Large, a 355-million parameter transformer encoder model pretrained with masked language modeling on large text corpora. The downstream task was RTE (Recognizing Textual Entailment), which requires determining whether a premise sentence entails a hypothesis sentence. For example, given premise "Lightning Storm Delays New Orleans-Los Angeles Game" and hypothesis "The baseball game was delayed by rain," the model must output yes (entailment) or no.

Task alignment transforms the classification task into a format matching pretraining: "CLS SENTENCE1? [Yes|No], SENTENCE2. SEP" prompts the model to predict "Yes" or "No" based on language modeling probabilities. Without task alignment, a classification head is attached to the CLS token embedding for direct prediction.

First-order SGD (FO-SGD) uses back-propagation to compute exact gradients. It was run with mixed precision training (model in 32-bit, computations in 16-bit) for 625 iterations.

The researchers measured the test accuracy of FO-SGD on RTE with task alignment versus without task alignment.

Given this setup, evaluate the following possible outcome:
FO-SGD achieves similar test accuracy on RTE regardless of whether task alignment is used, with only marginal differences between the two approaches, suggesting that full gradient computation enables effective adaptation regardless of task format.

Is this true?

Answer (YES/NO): NO